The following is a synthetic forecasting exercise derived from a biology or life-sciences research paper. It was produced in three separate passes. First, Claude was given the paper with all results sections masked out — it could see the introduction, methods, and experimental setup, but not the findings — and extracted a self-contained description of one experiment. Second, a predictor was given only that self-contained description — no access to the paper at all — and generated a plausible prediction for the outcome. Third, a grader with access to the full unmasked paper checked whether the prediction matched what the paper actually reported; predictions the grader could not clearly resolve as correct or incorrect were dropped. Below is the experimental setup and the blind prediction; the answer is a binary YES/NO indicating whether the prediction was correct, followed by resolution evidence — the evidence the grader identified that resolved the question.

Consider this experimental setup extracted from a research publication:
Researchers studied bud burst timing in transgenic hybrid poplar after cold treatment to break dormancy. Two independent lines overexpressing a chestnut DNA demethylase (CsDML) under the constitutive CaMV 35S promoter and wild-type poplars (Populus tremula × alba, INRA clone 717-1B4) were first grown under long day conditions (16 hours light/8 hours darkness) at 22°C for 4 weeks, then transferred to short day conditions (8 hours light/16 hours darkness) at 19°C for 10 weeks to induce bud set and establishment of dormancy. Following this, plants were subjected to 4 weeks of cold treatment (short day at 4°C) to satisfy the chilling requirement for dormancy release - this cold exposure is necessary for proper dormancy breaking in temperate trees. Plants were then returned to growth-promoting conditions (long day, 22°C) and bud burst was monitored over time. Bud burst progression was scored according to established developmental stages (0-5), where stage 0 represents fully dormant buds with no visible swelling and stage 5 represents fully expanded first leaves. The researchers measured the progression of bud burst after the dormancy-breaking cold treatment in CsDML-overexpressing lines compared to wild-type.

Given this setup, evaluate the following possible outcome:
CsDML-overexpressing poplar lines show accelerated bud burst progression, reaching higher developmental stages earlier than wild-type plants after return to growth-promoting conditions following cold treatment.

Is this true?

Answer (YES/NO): NO